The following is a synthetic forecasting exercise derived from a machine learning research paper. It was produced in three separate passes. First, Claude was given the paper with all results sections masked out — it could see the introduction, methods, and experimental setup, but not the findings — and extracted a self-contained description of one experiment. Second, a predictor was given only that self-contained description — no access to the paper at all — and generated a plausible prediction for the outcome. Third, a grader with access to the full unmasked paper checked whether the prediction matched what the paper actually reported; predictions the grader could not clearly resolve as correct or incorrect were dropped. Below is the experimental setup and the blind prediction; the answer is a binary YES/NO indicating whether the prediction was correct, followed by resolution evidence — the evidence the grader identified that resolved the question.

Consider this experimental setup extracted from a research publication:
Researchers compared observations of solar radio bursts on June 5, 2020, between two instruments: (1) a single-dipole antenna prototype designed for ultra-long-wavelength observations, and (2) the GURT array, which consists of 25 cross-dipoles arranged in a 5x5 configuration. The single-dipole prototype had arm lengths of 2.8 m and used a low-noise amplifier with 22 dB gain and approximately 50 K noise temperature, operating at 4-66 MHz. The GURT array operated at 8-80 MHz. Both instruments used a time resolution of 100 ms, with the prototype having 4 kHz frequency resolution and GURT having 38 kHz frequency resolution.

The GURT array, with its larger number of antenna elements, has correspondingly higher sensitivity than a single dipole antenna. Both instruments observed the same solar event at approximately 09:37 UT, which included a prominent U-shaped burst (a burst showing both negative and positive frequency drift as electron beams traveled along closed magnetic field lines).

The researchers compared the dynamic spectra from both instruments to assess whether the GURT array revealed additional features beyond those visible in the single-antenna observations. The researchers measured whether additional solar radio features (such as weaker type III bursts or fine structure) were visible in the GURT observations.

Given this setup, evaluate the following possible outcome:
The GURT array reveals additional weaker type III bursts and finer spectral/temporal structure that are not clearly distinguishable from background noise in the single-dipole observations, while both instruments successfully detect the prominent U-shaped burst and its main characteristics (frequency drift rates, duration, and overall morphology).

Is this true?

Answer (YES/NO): YES